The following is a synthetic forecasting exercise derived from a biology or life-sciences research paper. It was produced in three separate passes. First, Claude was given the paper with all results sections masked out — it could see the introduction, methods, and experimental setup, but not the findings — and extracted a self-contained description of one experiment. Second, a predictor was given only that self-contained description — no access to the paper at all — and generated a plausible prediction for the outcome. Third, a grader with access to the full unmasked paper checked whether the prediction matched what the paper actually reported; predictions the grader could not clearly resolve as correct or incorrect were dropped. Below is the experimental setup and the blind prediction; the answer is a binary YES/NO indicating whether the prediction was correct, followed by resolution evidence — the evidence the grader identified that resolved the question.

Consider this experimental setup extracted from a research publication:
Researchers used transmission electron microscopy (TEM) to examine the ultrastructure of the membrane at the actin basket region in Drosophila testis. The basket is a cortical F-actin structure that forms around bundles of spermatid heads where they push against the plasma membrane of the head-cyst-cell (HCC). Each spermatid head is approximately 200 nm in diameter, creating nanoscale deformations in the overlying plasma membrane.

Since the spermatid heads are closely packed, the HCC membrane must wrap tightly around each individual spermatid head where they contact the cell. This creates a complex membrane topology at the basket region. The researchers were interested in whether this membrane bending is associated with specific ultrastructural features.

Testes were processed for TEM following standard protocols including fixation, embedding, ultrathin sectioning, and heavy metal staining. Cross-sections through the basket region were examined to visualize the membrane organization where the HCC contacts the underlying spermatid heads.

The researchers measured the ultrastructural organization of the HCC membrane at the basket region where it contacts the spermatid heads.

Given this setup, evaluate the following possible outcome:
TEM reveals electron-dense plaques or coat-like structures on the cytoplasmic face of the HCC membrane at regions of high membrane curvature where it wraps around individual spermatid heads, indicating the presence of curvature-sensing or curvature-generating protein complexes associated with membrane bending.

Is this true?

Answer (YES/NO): YES